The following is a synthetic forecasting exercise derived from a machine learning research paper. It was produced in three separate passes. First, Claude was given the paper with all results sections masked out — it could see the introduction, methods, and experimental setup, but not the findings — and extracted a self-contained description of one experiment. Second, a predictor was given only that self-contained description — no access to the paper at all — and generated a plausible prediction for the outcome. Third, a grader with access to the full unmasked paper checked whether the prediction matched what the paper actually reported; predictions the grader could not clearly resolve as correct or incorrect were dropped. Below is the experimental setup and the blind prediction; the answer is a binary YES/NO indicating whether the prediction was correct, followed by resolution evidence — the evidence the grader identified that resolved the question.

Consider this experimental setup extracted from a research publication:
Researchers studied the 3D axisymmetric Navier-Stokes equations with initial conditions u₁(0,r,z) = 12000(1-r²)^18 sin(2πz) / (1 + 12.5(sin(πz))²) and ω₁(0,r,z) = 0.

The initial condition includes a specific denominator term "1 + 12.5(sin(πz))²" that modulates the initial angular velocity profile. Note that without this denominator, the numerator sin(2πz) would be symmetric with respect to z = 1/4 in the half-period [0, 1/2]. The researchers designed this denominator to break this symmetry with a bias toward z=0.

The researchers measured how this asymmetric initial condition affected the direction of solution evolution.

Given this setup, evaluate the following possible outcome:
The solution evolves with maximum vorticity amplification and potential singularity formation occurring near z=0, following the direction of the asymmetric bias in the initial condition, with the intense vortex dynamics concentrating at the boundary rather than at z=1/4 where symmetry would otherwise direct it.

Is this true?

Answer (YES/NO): YES